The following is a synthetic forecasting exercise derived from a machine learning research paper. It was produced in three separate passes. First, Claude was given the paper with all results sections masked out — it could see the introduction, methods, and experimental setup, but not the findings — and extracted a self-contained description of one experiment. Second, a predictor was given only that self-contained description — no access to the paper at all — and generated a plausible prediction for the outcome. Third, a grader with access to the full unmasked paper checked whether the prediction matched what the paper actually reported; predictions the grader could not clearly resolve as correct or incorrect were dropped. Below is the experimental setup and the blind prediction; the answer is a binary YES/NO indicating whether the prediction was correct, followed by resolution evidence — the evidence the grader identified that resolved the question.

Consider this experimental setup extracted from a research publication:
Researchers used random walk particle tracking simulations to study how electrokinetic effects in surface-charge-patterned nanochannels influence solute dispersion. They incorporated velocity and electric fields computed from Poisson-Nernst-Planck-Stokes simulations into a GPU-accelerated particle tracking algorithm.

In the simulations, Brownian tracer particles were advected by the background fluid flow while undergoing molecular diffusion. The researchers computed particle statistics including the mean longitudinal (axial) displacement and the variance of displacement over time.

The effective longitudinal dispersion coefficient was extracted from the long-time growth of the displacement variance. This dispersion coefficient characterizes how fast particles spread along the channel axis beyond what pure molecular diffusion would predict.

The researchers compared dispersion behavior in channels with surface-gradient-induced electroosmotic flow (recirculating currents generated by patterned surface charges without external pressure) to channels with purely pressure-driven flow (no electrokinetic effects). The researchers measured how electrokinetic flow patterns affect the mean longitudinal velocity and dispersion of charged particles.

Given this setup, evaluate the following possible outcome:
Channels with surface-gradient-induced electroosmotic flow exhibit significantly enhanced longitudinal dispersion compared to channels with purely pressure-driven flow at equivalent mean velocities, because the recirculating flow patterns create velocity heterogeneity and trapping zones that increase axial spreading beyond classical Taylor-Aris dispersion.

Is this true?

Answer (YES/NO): NO